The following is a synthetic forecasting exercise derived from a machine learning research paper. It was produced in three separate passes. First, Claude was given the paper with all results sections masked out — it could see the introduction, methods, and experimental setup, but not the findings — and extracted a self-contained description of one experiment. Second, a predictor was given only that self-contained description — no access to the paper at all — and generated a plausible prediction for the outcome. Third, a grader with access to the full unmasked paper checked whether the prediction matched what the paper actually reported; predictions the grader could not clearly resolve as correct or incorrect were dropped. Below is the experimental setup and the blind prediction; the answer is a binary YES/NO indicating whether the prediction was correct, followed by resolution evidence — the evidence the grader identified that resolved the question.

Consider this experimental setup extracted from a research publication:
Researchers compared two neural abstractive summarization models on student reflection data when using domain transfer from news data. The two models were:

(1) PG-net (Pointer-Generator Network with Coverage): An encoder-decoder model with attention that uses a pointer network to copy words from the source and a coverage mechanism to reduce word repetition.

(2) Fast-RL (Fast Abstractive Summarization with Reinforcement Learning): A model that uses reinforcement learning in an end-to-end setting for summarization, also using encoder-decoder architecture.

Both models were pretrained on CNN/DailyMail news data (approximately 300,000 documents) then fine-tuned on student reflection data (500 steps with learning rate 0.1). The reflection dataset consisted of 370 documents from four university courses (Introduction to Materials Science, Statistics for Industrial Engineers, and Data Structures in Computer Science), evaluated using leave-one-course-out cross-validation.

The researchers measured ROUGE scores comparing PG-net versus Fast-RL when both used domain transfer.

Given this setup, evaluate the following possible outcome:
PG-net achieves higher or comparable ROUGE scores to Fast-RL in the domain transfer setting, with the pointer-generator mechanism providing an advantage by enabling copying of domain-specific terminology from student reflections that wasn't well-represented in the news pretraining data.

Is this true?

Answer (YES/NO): NO